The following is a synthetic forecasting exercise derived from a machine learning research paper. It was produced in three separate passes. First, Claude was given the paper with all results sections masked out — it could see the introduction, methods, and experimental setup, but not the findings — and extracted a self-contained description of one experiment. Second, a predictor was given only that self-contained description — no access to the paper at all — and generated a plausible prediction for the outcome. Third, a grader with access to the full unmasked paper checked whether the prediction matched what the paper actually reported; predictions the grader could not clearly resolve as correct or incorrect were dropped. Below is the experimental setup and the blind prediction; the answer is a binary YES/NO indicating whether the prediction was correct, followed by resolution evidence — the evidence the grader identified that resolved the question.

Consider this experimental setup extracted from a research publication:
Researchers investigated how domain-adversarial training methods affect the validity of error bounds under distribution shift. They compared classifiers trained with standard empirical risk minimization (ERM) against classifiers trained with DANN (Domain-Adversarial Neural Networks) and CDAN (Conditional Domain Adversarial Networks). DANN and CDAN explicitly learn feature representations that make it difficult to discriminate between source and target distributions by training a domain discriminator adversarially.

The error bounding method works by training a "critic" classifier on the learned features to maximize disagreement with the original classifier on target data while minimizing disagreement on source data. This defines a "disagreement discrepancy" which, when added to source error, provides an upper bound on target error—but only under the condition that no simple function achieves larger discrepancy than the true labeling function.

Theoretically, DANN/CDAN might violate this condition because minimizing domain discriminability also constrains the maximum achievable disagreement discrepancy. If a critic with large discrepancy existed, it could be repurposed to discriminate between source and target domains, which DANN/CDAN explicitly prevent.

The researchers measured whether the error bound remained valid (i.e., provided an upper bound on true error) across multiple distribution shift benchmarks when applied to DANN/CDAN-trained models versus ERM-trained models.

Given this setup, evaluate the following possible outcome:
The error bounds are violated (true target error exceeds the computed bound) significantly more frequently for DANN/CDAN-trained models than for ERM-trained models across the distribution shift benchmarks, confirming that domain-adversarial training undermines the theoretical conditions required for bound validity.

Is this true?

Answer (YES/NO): YES